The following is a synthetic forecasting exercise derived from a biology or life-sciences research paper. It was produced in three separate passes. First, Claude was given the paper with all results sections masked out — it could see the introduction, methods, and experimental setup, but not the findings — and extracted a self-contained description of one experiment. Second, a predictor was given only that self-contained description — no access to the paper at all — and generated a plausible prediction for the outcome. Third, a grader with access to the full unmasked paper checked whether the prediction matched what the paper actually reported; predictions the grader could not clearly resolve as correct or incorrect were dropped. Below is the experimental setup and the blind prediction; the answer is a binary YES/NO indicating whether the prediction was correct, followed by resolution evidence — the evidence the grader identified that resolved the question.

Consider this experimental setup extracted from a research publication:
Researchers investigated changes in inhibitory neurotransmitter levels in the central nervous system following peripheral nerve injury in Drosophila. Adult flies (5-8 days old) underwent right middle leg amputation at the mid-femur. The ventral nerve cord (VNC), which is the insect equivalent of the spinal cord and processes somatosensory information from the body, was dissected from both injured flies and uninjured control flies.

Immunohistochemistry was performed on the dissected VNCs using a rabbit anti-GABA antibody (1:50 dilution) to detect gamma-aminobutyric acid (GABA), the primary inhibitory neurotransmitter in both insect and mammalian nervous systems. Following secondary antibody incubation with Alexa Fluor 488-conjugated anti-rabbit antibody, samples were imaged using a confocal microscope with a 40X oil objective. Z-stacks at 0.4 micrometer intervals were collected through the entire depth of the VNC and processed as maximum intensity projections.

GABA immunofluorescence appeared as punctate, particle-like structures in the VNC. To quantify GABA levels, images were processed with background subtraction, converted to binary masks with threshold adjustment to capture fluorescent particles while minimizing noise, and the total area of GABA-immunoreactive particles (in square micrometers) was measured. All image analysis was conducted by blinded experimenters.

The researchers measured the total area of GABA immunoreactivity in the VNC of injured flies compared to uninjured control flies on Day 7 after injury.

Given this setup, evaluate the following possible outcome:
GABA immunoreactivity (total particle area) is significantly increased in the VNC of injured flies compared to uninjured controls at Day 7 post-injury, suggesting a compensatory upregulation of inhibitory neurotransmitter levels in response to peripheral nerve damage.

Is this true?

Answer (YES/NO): NO